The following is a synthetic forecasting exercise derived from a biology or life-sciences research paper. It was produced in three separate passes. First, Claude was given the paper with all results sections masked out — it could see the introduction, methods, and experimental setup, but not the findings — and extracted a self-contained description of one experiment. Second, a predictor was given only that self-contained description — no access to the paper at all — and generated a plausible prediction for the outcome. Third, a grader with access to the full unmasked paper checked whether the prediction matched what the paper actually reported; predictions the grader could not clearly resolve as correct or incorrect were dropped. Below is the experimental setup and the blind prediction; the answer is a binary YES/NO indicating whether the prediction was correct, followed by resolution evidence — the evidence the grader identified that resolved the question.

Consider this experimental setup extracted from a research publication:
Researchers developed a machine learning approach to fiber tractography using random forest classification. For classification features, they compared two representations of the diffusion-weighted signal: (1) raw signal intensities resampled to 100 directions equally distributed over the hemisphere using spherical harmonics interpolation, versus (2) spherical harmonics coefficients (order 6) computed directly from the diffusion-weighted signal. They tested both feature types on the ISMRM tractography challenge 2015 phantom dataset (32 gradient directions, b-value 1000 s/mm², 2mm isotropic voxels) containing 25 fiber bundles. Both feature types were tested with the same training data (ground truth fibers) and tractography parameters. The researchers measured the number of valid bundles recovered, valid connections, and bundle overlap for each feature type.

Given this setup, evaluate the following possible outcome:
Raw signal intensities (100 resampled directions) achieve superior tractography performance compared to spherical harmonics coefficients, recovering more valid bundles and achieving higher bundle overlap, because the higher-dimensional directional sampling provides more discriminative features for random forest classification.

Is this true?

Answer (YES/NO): NO